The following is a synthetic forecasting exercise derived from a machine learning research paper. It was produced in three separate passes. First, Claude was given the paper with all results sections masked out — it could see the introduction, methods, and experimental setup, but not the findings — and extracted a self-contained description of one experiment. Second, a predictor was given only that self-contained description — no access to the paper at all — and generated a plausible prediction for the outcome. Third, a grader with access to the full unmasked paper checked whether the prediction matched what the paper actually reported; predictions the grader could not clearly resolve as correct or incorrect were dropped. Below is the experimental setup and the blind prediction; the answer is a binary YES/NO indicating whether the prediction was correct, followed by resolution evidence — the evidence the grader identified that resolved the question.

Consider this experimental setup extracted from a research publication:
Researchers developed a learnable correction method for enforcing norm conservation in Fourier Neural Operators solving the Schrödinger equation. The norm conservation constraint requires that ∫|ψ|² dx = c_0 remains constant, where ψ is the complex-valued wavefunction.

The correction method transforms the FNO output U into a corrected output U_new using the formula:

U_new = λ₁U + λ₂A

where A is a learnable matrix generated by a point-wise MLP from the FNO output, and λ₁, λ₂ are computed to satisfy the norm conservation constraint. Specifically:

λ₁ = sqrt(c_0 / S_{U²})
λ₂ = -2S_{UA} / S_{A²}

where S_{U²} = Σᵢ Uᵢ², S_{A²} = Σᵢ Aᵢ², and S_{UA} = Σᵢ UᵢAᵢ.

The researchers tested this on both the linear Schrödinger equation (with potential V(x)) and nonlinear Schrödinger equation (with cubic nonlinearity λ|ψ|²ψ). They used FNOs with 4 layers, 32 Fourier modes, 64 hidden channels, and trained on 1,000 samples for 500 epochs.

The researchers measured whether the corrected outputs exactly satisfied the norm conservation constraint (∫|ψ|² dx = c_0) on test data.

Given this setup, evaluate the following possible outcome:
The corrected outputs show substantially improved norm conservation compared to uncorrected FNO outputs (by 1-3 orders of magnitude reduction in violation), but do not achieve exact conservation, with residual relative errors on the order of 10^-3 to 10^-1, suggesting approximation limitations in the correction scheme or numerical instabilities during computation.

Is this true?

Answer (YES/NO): NO